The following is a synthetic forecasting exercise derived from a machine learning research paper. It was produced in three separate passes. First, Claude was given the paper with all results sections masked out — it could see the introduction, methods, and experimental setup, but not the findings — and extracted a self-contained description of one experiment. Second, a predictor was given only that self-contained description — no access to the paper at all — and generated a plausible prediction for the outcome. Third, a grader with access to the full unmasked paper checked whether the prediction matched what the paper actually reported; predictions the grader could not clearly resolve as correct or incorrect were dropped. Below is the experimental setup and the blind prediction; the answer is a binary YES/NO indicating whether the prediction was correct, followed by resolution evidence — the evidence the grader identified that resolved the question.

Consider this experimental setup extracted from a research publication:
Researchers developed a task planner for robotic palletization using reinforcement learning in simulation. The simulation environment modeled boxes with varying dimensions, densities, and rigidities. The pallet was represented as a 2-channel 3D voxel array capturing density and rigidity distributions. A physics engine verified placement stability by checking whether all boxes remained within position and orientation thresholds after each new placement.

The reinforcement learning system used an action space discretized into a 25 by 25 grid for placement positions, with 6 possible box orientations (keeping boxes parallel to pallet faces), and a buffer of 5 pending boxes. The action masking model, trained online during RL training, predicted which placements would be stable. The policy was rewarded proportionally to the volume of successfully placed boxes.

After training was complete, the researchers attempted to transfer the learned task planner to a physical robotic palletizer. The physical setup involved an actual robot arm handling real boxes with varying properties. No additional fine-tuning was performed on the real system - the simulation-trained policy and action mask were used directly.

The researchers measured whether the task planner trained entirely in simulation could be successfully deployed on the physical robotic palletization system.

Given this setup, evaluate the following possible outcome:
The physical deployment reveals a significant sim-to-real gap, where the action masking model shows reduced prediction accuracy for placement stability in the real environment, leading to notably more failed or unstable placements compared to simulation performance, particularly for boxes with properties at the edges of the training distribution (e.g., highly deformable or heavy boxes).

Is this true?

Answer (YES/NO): NO